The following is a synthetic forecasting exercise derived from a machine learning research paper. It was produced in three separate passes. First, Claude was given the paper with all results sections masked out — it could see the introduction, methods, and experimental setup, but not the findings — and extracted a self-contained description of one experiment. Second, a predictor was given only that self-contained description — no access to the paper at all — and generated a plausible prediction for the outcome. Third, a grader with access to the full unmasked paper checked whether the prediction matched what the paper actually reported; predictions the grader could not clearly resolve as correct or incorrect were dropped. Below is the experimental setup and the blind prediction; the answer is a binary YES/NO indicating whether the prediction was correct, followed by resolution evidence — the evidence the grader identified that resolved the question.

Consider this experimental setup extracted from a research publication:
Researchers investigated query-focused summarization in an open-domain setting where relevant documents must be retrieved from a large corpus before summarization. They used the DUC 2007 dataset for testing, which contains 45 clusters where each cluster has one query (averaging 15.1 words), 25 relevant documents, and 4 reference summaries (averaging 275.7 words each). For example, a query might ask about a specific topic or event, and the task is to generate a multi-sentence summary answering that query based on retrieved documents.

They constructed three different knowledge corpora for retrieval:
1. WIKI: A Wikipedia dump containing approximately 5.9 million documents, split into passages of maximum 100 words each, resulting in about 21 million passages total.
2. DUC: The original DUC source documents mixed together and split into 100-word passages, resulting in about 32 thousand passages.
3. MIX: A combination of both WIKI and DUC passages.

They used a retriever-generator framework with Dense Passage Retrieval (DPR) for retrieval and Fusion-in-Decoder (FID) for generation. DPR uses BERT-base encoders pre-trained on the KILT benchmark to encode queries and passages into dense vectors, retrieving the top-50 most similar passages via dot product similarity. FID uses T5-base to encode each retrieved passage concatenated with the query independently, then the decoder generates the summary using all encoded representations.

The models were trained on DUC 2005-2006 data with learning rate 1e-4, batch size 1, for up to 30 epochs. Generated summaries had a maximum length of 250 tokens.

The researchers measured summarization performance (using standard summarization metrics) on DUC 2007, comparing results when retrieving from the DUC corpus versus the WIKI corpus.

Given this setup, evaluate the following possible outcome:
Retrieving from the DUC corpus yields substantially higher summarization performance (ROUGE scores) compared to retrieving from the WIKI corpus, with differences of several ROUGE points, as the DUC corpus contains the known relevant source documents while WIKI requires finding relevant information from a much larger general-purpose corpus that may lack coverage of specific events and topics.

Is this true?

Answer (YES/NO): YES